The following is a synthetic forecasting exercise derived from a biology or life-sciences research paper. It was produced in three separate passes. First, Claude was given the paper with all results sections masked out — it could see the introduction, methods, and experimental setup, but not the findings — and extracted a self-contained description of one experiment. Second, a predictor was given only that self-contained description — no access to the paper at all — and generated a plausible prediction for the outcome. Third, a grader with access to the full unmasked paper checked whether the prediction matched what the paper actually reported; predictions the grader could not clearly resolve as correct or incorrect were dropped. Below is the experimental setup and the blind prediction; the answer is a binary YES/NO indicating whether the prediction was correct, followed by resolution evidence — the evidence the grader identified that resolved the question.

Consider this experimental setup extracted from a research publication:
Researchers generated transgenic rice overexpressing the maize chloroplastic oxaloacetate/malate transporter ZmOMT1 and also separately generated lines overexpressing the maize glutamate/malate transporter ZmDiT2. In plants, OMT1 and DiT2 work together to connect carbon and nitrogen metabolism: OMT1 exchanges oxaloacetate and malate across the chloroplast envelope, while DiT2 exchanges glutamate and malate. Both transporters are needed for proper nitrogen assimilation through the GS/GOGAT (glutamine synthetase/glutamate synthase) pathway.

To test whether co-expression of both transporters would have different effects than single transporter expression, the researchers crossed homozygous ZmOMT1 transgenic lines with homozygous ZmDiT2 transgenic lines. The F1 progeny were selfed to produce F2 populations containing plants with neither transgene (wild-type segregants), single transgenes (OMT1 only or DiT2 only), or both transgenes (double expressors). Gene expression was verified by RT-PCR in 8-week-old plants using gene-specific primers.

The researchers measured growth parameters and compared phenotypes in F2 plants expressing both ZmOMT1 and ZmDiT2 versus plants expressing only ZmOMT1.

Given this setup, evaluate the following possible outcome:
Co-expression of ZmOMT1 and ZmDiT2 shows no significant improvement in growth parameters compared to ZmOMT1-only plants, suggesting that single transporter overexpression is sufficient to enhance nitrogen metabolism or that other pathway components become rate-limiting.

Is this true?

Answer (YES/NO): NO